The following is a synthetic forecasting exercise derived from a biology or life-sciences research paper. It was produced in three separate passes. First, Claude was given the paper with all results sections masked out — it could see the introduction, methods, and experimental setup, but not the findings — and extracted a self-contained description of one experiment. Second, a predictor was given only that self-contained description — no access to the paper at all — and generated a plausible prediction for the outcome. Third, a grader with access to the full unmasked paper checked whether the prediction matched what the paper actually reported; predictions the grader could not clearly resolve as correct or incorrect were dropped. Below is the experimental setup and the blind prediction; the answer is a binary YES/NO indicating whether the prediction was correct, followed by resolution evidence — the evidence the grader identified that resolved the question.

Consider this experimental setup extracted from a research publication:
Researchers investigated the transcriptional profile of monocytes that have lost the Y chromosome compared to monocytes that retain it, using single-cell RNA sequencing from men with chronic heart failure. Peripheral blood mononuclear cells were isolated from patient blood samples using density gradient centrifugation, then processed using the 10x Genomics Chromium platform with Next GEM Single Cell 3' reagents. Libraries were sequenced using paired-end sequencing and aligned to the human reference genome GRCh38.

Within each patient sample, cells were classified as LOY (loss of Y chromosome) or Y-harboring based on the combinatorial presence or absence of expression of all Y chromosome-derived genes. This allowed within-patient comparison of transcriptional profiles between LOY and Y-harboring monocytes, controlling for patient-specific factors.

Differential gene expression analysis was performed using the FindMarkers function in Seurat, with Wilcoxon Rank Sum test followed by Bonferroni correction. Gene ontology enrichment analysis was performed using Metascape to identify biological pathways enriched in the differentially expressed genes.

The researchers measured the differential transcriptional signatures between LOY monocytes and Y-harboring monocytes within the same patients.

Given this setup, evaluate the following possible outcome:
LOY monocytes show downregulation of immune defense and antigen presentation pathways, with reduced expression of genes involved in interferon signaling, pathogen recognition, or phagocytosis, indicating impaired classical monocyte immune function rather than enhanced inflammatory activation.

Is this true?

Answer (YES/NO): NO